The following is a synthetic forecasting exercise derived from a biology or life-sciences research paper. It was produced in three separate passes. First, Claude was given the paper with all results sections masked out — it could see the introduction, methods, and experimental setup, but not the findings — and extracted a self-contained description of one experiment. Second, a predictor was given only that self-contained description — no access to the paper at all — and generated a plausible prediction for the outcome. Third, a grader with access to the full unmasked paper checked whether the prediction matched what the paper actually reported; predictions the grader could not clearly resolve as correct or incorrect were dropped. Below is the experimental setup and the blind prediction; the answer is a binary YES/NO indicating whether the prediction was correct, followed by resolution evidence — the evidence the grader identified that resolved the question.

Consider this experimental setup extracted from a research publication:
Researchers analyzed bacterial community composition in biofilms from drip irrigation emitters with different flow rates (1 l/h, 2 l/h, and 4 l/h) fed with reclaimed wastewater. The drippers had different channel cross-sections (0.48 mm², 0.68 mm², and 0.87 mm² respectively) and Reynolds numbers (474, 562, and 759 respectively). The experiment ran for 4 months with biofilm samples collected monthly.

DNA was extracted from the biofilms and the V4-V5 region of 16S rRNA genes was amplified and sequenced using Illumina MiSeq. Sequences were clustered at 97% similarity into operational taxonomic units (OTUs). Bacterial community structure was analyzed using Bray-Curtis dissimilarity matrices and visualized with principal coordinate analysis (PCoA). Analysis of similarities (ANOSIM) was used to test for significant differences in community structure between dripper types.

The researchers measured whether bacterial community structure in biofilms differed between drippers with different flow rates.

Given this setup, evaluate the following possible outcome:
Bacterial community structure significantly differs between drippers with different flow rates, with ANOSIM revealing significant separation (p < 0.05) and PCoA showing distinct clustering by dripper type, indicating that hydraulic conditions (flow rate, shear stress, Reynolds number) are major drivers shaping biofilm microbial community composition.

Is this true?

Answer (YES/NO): YES